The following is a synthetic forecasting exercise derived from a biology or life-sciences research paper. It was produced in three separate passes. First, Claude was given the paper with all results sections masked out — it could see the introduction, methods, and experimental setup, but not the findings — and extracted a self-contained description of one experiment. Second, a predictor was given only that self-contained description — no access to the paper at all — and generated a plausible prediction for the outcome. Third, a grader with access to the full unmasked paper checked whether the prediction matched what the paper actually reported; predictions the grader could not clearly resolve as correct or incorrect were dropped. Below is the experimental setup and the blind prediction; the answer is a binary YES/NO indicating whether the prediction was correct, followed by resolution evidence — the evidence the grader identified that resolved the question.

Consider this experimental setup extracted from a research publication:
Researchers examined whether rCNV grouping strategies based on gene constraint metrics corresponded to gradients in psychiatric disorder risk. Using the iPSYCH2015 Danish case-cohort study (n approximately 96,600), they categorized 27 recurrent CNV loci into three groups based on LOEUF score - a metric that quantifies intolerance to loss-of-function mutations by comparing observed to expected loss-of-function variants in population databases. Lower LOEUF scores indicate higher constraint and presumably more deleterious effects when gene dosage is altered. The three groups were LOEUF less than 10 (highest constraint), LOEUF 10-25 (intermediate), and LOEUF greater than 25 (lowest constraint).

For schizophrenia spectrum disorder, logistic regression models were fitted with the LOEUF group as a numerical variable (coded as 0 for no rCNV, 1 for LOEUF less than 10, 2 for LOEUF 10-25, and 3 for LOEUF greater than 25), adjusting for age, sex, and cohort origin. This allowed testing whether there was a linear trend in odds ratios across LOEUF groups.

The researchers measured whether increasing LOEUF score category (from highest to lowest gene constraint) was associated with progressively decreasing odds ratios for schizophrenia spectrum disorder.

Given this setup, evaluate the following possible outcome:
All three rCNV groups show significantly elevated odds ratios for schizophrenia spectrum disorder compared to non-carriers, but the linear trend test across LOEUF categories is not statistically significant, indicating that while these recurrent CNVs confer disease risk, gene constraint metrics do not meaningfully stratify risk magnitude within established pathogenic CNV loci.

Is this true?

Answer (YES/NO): NO